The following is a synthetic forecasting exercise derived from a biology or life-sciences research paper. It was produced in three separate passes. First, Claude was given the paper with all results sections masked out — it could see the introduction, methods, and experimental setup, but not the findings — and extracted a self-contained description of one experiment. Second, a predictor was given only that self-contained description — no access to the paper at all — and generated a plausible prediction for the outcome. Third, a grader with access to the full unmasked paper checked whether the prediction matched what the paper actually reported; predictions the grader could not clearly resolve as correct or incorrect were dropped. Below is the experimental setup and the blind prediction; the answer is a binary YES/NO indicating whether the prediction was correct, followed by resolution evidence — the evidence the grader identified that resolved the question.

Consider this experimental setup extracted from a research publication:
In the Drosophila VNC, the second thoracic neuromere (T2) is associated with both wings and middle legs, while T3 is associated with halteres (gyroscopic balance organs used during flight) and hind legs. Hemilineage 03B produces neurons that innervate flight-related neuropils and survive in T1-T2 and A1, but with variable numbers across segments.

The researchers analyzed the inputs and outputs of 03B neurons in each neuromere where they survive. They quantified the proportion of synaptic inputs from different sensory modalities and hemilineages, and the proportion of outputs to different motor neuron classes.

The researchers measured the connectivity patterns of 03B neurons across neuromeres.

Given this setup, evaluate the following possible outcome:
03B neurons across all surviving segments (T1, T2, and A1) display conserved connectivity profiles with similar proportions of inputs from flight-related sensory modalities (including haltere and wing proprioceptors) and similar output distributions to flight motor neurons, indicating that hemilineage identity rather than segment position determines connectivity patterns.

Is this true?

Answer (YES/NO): NO